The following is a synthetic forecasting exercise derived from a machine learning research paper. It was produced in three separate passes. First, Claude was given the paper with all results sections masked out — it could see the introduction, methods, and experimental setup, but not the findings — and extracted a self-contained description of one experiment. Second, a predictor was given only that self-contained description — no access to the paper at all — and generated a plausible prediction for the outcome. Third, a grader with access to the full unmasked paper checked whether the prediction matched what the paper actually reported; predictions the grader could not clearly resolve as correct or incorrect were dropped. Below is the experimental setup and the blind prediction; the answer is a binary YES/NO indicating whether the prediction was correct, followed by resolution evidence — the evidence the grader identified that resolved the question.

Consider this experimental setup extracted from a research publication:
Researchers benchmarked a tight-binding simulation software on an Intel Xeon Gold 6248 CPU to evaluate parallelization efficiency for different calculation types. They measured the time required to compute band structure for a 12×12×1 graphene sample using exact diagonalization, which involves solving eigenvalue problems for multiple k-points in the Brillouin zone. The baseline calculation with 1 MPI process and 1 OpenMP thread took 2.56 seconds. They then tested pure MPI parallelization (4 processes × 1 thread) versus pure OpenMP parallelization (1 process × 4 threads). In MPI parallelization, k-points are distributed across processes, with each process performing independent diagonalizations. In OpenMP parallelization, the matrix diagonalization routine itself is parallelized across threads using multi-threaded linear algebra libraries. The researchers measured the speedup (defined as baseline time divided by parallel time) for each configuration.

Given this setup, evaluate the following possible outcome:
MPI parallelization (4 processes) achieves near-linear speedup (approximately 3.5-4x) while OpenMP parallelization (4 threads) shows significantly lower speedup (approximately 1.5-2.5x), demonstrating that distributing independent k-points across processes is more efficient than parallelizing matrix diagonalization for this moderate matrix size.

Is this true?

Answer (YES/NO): YES